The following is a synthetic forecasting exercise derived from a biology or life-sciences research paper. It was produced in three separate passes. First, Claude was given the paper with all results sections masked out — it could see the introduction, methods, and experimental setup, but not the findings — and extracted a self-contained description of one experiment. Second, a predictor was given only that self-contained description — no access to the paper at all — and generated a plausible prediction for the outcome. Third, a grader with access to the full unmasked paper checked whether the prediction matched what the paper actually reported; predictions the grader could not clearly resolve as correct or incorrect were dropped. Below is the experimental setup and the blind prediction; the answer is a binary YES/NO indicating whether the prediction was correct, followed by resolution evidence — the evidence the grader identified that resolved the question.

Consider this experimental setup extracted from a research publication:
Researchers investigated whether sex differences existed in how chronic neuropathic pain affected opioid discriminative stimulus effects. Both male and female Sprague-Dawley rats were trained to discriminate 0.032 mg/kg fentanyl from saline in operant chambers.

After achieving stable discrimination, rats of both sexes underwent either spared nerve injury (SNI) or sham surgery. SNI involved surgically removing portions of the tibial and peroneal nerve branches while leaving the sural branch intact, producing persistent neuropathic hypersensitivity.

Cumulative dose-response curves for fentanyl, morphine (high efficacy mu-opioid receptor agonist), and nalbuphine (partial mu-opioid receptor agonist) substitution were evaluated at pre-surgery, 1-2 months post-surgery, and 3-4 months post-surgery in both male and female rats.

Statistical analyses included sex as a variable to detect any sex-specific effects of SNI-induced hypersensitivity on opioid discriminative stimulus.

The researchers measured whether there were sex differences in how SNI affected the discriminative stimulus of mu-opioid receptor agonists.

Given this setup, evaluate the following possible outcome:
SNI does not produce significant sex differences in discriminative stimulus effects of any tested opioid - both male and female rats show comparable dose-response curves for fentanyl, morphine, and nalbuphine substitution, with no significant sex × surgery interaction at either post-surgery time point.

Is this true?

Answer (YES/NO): YES